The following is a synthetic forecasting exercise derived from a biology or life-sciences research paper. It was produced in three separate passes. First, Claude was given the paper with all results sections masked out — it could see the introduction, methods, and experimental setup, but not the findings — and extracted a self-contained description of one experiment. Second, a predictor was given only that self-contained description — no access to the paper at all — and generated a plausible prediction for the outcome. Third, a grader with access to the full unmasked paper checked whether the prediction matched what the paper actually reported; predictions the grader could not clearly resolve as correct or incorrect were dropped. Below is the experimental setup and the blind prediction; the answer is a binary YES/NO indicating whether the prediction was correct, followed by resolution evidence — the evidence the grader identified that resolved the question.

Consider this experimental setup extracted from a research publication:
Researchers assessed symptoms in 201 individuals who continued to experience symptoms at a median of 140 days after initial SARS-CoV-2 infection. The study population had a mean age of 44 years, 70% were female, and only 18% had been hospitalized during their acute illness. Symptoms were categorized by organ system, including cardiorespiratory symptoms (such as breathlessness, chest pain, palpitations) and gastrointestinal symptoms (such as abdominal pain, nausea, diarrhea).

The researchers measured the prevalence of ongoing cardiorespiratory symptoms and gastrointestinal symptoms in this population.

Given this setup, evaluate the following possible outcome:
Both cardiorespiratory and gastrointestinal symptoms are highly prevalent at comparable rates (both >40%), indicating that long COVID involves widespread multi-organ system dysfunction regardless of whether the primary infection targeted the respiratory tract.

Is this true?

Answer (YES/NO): NO